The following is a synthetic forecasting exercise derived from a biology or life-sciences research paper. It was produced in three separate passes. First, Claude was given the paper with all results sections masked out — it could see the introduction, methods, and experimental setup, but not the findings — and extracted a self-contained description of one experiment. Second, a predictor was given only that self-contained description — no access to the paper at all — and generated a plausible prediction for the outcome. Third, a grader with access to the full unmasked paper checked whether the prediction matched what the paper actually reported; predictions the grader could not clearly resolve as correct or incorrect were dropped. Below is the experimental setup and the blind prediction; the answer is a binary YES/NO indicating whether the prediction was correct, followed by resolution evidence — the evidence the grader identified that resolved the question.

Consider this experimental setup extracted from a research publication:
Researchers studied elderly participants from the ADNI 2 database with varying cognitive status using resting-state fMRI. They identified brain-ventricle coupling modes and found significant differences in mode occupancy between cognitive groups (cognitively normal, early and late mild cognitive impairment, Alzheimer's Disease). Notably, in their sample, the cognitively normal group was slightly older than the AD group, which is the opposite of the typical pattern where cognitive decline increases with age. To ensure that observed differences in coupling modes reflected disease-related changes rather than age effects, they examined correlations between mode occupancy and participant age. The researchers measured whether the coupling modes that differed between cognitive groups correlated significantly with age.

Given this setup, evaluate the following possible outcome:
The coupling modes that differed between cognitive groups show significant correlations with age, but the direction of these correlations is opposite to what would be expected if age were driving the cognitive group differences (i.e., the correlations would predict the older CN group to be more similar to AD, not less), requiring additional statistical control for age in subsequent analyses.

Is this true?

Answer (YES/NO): NO